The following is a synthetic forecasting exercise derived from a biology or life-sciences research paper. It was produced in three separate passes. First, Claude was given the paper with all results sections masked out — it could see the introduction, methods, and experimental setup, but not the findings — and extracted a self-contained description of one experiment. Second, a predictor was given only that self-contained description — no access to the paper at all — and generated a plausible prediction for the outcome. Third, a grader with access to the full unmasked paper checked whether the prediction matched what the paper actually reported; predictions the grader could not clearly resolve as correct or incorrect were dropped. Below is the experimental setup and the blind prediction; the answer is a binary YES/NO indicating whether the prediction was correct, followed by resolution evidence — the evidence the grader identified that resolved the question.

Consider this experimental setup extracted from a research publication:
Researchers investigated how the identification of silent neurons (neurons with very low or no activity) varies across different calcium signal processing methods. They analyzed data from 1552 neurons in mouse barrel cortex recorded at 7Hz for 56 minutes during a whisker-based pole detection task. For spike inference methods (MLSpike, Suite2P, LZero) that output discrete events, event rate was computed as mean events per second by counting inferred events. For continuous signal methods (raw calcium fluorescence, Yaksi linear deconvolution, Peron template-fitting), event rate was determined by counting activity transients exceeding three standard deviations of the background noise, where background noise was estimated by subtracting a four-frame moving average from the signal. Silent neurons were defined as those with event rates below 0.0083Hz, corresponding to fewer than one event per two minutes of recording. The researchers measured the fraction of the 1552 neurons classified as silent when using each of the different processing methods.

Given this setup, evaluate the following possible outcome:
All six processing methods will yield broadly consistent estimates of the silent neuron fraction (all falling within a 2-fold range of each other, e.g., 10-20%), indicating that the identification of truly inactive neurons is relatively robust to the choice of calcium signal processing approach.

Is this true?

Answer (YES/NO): NO